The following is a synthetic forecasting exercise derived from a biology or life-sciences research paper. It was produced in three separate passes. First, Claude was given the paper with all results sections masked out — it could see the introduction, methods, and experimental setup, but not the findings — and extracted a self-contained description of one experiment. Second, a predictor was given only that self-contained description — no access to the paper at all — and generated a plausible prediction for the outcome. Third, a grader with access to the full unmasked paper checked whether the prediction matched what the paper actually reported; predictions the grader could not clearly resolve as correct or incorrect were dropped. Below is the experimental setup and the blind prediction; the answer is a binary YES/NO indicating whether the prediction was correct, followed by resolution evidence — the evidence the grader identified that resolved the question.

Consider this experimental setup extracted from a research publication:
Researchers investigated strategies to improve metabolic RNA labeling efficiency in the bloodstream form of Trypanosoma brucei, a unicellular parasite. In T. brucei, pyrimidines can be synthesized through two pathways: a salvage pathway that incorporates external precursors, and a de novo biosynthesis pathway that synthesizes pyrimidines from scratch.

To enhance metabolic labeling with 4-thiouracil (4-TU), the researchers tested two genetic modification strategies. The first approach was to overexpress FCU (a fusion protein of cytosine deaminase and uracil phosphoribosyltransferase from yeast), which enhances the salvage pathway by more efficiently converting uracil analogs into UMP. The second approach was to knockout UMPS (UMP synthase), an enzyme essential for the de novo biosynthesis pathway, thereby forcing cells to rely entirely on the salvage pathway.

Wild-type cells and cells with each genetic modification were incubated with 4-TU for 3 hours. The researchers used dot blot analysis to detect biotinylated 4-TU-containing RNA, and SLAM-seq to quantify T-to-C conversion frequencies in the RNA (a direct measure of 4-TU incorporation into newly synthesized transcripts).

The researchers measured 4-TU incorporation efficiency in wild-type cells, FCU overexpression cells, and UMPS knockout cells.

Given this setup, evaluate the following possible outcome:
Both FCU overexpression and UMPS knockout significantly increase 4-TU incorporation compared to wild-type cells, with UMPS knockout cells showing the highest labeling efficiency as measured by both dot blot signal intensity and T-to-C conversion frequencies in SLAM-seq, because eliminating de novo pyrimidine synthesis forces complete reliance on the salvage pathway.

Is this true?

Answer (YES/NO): YES